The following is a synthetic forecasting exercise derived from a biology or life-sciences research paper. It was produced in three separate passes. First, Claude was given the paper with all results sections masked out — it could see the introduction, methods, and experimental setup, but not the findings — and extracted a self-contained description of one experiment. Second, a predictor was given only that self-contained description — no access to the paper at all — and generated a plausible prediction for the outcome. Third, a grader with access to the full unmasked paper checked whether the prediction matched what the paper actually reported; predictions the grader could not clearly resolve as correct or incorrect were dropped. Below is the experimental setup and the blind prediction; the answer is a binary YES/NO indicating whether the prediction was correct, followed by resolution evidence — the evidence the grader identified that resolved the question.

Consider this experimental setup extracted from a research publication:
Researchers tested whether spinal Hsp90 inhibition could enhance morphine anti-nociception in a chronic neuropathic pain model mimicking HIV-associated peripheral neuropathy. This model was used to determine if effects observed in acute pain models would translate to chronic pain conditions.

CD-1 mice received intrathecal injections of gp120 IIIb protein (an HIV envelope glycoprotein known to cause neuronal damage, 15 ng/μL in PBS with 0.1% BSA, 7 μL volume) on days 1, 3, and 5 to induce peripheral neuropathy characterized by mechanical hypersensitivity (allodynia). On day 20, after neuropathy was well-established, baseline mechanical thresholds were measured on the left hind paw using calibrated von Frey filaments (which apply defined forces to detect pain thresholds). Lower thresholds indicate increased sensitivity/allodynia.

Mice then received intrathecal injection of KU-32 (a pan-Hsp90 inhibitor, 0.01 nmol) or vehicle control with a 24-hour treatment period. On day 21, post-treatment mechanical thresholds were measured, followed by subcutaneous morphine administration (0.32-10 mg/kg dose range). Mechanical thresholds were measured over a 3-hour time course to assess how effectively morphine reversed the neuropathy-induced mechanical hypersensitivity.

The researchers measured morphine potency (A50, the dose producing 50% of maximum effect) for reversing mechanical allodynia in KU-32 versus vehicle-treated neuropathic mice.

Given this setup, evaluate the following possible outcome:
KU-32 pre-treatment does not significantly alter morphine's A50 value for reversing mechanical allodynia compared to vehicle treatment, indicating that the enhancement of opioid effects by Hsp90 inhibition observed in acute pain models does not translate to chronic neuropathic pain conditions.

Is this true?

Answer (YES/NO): NO